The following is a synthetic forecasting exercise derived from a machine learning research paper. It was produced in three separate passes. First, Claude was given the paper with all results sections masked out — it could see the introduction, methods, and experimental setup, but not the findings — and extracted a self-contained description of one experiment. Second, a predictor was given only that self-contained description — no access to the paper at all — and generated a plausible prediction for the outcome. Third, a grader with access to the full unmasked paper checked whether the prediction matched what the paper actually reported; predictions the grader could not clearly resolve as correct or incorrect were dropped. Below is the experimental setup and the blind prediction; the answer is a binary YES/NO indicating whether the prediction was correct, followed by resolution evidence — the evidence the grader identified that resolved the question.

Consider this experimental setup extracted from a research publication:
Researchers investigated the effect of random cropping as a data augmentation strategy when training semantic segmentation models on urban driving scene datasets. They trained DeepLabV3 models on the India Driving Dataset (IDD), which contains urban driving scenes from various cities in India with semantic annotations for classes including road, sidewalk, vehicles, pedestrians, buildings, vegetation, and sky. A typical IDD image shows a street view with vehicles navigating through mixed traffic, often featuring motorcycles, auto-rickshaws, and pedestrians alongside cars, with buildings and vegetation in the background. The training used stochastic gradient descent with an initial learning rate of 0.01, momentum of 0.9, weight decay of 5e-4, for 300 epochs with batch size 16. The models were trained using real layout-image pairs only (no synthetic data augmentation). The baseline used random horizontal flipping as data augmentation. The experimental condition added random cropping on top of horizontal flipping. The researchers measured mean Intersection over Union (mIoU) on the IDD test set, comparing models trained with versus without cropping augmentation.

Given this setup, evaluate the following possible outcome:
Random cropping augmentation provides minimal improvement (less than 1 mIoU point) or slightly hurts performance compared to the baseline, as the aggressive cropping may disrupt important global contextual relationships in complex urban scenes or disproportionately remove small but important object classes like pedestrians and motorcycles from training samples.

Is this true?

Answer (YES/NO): NO